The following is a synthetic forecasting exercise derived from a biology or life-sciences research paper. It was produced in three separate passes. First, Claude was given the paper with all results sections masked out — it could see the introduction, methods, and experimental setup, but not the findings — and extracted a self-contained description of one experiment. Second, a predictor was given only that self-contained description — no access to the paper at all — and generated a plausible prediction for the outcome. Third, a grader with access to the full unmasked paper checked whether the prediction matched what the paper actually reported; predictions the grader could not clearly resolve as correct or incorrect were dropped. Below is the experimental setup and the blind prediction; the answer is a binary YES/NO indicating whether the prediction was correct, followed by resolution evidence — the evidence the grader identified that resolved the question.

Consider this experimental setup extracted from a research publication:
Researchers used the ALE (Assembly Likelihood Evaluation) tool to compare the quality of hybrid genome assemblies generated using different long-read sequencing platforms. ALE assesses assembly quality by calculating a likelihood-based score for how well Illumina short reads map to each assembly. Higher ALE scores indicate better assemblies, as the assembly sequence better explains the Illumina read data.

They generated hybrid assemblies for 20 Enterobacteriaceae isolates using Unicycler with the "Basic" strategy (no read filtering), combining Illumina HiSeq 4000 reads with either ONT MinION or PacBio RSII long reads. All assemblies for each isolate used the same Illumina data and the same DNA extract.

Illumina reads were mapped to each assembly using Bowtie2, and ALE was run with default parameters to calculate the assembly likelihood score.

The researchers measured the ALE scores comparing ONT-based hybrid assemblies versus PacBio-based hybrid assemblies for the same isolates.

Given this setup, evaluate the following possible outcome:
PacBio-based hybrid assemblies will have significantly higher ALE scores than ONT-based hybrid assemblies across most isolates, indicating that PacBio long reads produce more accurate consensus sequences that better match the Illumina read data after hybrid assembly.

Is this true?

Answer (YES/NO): NO